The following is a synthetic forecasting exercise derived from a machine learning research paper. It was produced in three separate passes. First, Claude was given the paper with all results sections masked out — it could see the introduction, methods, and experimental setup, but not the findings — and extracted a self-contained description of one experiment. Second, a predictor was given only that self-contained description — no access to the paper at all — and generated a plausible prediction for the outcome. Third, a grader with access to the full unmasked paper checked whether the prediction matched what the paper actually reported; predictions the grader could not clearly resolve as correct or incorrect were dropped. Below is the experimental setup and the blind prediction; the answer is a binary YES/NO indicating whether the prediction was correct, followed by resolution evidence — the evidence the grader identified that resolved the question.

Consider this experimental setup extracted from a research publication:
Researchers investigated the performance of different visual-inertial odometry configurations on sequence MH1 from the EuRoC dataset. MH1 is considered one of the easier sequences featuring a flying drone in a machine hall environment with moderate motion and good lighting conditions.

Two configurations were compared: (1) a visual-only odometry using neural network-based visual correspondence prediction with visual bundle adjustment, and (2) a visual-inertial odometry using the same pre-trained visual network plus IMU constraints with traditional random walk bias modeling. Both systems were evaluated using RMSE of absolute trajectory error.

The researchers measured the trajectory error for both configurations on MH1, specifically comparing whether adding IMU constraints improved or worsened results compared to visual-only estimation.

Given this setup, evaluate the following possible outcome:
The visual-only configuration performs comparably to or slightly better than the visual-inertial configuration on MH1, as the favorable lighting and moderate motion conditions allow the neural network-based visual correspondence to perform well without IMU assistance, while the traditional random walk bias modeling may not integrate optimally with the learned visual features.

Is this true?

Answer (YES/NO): YES